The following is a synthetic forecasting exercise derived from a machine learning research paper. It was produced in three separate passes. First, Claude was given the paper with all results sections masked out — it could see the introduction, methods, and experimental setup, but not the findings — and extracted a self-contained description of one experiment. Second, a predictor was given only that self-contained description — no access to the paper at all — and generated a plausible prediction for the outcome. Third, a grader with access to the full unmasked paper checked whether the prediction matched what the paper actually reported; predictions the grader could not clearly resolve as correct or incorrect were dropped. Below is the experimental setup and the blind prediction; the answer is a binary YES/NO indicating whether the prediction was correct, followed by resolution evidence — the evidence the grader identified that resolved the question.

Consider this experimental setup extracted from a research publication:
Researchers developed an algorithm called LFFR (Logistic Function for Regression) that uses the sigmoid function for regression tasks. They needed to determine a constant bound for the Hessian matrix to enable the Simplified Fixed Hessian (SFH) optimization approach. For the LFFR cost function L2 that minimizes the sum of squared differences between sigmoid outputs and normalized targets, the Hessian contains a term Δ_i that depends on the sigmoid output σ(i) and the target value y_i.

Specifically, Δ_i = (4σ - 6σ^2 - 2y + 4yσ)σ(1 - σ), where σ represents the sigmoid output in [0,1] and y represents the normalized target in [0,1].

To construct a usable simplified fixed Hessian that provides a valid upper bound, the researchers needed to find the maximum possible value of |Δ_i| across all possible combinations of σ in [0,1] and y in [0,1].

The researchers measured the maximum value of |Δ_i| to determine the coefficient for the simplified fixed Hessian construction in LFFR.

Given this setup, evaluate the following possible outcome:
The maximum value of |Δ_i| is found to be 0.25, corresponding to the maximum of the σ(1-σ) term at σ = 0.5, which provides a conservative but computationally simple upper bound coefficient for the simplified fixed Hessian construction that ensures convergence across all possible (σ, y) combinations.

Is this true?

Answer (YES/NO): NO